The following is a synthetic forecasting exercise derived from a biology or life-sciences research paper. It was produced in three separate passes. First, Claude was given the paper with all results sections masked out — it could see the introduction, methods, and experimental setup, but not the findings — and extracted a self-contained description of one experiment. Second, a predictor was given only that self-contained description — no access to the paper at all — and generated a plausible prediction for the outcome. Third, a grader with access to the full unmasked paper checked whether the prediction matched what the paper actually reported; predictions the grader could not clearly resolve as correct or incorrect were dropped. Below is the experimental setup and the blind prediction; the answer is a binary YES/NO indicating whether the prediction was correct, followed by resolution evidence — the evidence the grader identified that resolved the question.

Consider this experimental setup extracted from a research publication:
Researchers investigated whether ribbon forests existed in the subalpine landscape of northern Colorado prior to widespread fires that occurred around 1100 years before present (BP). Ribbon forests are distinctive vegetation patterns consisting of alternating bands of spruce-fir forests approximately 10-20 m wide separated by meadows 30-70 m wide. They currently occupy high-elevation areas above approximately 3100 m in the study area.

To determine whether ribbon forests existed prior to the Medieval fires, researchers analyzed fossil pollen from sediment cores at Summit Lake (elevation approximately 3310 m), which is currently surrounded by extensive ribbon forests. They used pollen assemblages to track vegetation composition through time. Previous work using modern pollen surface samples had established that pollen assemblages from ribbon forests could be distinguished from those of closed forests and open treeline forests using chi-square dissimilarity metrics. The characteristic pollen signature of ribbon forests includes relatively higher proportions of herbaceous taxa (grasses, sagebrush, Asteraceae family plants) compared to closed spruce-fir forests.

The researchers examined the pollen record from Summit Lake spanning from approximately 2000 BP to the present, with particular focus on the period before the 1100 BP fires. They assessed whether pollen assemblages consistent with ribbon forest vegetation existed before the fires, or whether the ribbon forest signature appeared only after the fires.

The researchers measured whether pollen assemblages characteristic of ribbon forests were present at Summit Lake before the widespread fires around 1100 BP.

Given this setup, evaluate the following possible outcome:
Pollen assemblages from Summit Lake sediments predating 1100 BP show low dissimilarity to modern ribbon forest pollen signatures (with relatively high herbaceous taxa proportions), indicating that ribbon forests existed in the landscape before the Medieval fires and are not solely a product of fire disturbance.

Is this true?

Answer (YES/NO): NO